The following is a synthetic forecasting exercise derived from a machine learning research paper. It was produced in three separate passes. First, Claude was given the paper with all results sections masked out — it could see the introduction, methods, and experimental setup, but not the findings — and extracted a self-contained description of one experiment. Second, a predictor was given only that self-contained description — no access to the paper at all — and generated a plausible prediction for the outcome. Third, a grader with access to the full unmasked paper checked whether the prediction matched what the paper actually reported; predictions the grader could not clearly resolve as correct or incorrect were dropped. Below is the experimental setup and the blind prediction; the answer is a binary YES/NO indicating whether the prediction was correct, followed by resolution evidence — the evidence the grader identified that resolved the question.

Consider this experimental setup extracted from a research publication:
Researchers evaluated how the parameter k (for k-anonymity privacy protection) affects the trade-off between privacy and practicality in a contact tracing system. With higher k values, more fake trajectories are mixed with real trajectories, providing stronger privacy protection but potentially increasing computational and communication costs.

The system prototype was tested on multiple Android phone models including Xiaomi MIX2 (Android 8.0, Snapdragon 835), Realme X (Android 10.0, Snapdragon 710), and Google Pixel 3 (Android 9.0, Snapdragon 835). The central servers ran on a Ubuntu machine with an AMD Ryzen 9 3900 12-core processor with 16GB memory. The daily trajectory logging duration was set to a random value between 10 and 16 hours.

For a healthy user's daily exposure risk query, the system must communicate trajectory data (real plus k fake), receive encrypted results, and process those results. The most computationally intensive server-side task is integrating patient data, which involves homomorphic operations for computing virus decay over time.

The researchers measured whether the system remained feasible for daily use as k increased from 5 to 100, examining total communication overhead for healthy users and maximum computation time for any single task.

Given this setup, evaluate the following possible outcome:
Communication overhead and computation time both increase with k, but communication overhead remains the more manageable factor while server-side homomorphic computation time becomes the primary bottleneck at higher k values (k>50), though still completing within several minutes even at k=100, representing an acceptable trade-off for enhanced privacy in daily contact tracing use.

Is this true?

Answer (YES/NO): NO